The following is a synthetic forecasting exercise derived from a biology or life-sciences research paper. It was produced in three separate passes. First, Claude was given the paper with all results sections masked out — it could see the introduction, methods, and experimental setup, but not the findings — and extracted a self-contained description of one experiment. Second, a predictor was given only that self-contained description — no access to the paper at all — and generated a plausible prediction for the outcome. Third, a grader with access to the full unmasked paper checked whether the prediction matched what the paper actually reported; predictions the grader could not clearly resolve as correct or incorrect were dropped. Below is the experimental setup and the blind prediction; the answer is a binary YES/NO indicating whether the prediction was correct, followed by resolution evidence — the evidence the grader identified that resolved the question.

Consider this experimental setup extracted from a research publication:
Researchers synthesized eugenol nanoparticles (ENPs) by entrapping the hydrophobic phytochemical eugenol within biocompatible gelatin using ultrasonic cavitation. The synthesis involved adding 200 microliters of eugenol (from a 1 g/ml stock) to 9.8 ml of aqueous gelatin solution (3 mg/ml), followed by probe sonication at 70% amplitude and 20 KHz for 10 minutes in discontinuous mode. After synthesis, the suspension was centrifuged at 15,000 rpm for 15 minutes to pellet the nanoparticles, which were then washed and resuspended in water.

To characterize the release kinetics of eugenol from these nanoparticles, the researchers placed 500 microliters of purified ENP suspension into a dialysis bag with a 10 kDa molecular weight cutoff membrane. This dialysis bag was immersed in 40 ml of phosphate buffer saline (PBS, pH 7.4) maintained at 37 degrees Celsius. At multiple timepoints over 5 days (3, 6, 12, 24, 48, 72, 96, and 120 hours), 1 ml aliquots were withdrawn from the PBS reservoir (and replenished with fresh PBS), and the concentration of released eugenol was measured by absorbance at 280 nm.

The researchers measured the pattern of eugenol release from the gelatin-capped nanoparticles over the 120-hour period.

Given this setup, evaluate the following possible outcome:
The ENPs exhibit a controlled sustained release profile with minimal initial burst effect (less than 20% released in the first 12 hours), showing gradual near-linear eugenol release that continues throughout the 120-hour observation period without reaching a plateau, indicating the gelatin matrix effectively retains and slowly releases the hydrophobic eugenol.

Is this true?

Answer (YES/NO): NO